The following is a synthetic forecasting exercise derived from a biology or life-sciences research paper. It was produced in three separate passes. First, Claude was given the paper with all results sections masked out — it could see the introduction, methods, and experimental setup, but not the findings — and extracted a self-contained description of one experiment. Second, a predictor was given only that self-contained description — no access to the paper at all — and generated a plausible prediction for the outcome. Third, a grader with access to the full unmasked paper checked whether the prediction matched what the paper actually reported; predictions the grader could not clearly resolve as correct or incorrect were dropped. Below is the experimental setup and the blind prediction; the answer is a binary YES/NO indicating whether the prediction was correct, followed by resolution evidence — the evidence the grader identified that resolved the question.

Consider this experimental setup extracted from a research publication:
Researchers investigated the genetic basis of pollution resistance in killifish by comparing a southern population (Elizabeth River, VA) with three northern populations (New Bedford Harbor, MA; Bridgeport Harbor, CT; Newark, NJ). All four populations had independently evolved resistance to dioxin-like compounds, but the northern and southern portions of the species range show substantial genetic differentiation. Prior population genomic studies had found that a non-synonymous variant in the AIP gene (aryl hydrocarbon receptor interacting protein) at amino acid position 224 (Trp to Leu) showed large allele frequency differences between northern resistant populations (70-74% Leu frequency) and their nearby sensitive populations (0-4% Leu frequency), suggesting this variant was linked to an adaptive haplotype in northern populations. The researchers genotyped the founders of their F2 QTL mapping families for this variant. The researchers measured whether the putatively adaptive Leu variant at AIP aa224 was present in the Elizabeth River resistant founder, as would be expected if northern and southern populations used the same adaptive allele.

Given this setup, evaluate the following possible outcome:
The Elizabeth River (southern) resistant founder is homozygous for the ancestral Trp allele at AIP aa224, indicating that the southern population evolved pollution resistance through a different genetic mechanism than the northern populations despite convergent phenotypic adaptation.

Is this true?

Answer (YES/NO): YES